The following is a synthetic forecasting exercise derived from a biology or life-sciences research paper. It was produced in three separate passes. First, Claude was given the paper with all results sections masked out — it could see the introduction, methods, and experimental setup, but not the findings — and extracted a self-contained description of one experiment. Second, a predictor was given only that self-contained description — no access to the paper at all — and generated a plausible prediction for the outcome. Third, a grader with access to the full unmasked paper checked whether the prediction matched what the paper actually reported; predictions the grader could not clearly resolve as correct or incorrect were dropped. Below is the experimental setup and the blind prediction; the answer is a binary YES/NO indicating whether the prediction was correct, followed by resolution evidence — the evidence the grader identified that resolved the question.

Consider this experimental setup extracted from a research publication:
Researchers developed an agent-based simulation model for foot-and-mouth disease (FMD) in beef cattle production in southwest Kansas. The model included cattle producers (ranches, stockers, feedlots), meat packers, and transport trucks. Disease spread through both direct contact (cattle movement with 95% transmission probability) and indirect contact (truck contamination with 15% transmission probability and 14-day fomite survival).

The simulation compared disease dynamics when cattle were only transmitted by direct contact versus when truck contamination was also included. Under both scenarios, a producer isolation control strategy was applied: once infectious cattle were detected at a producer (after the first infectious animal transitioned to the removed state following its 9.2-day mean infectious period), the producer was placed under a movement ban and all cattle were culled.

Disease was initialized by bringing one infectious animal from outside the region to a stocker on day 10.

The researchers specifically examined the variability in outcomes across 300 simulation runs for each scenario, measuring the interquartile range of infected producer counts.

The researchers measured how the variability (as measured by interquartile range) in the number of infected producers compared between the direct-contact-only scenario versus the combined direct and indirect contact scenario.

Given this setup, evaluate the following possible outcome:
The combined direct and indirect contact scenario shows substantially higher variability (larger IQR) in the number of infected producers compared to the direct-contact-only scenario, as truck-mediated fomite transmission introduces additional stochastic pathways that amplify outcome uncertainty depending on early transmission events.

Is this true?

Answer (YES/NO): YES